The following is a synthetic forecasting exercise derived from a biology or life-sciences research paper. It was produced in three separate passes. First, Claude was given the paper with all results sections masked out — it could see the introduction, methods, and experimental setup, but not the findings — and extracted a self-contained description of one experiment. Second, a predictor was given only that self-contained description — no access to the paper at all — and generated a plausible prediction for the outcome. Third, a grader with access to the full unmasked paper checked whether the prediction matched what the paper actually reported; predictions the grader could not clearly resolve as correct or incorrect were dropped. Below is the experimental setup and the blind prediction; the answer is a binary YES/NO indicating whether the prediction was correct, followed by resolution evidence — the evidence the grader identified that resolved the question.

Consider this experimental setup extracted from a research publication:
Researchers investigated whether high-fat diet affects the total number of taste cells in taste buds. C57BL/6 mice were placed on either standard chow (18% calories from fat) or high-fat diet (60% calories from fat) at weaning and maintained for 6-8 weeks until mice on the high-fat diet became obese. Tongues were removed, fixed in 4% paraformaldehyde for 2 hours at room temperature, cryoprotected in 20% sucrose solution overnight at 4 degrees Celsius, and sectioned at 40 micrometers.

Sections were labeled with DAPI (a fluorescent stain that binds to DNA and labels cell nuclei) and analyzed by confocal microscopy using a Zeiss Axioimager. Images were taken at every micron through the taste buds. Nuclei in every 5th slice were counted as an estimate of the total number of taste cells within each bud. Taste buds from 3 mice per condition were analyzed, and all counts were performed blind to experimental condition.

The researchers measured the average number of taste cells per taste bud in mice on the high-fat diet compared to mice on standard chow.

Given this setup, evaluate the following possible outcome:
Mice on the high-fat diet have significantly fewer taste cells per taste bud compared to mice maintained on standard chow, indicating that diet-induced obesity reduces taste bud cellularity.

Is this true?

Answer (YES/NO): NO